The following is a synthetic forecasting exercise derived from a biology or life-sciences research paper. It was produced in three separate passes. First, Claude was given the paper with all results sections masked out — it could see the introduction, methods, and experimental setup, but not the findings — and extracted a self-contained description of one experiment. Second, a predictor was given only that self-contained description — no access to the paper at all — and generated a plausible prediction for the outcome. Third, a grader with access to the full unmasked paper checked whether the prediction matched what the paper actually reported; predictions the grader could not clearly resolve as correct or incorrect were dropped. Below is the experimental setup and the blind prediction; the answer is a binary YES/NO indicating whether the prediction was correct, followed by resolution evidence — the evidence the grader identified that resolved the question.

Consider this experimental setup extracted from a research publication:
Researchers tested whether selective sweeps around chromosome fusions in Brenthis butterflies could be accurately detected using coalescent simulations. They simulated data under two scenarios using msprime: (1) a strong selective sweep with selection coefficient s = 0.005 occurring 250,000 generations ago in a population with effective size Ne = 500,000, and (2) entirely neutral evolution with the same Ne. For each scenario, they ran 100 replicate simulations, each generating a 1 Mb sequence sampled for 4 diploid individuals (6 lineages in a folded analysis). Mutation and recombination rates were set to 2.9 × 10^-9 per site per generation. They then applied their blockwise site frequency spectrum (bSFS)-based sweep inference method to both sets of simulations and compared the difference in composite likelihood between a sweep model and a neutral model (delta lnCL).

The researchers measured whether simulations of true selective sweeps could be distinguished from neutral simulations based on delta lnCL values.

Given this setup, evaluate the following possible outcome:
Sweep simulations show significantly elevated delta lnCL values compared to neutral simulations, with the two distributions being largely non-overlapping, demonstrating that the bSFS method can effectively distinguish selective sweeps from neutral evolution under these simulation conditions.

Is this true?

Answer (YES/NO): YES